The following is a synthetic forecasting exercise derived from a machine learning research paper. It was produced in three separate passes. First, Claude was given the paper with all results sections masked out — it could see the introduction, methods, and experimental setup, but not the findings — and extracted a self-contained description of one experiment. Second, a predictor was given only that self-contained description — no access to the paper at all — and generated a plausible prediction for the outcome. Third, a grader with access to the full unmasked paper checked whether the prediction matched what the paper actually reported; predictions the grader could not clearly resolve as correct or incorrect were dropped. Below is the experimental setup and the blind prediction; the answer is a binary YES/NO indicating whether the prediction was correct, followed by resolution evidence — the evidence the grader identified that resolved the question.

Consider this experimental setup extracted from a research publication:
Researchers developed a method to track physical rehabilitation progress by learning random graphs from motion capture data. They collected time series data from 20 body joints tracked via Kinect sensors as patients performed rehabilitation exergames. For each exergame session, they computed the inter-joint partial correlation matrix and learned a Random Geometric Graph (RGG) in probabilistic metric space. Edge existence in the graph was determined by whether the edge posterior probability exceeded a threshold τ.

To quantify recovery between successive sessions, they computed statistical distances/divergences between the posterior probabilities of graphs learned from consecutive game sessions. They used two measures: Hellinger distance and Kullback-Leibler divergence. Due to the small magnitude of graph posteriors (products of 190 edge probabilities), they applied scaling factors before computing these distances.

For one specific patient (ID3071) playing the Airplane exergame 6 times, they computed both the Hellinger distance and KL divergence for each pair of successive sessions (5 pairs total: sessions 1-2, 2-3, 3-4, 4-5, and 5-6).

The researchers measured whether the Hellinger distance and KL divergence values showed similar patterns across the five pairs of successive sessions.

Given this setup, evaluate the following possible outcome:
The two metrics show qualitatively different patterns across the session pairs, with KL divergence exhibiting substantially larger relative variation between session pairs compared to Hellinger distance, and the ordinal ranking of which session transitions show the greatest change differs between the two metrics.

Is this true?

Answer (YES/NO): NO